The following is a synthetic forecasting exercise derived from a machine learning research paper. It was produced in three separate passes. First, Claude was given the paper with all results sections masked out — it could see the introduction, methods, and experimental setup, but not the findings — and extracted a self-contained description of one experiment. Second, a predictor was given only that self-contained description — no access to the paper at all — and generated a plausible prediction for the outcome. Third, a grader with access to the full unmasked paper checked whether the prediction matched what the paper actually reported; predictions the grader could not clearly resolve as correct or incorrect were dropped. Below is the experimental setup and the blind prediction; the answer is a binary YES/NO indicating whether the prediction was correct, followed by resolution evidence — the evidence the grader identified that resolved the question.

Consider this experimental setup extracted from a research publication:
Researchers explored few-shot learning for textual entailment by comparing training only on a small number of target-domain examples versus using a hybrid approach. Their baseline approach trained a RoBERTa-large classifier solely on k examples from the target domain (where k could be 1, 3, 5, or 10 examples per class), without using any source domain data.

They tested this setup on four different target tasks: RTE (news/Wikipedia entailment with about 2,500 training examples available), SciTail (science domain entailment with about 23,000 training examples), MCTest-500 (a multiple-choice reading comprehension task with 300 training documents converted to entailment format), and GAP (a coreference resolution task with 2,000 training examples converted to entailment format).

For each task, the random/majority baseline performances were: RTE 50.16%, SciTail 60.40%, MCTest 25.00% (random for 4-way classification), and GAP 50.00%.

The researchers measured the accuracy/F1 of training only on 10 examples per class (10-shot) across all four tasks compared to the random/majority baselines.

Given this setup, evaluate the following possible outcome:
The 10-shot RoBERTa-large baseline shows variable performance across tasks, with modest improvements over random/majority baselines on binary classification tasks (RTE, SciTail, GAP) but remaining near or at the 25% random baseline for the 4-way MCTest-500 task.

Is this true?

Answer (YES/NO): NO